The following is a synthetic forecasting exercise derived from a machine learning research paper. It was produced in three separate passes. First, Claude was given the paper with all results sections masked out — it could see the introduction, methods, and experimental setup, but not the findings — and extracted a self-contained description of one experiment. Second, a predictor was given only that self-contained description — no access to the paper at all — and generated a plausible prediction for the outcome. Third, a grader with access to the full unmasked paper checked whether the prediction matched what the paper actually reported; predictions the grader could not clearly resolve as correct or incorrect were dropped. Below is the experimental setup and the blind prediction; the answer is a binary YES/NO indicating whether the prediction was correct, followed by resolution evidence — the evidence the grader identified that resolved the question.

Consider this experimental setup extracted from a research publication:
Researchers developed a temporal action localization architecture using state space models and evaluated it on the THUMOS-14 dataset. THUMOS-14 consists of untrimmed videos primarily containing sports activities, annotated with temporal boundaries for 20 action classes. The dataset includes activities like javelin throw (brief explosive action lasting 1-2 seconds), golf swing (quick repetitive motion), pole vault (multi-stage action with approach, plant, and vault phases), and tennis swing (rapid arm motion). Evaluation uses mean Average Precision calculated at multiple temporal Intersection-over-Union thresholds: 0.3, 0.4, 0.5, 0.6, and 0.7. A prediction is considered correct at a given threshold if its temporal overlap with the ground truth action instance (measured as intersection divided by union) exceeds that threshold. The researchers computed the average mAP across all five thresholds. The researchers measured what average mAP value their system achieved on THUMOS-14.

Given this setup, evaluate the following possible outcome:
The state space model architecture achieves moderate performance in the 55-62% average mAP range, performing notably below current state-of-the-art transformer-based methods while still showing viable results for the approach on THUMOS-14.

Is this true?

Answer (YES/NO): NO